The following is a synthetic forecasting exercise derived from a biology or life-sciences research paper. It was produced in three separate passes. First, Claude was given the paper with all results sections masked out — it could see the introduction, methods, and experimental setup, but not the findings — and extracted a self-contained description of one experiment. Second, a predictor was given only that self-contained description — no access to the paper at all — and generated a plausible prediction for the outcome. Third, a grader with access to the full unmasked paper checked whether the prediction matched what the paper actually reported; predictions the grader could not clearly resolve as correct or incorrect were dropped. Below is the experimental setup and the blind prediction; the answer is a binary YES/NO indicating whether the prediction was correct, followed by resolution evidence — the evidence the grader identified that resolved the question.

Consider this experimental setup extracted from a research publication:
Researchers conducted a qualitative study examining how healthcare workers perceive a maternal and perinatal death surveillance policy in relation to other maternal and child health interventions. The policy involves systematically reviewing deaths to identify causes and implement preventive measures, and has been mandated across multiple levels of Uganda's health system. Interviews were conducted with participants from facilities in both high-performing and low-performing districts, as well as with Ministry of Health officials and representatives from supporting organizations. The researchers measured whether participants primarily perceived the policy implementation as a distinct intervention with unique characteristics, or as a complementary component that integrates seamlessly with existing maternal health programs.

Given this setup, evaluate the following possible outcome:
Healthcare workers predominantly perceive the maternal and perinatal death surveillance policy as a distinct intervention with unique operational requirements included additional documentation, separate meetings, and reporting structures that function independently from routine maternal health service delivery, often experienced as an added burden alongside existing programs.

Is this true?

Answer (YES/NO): NO